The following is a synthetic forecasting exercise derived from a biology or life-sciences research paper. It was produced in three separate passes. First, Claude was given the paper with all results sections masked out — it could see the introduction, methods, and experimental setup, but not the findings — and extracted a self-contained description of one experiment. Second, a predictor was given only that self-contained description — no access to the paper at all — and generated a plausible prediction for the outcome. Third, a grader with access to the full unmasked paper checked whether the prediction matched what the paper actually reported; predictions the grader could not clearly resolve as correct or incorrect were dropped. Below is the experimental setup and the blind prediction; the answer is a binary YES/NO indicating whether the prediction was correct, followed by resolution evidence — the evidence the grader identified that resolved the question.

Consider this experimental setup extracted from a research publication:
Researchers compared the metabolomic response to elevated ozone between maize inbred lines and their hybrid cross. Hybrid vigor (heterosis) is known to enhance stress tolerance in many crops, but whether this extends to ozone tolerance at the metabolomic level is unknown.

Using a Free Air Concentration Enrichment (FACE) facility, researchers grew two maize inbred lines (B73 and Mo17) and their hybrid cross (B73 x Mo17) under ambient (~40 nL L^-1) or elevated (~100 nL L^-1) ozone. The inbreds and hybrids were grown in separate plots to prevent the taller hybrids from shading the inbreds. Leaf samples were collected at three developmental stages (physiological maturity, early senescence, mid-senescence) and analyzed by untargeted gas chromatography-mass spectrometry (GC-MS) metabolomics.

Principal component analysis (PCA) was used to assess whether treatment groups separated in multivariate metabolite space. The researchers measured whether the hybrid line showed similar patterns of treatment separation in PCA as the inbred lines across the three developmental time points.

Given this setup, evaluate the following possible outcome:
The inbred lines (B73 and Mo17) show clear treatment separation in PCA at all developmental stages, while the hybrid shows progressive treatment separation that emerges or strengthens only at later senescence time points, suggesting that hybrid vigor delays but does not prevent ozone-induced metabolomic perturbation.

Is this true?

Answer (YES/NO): NO